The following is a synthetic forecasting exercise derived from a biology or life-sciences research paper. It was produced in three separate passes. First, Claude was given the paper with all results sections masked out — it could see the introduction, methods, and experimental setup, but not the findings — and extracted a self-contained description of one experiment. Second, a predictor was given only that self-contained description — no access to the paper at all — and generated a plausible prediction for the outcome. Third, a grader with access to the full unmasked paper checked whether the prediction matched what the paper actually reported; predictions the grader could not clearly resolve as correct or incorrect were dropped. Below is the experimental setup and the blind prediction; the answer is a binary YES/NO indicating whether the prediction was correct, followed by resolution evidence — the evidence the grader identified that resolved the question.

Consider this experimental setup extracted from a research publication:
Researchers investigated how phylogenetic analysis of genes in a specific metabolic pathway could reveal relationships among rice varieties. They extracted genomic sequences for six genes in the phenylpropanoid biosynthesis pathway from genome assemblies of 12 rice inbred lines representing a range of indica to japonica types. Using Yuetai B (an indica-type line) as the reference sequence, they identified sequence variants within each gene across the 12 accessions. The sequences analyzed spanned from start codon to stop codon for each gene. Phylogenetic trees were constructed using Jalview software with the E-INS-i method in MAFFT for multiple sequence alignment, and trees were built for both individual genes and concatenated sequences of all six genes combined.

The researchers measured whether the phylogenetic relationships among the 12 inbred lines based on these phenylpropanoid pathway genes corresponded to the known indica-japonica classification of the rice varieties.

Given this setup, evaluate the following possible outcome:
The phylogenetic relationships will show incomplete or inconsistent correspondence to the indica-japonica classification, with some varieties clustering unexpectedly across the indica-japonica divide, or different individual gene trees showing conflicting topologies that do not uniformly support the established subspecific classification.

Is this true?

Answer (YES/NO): YES